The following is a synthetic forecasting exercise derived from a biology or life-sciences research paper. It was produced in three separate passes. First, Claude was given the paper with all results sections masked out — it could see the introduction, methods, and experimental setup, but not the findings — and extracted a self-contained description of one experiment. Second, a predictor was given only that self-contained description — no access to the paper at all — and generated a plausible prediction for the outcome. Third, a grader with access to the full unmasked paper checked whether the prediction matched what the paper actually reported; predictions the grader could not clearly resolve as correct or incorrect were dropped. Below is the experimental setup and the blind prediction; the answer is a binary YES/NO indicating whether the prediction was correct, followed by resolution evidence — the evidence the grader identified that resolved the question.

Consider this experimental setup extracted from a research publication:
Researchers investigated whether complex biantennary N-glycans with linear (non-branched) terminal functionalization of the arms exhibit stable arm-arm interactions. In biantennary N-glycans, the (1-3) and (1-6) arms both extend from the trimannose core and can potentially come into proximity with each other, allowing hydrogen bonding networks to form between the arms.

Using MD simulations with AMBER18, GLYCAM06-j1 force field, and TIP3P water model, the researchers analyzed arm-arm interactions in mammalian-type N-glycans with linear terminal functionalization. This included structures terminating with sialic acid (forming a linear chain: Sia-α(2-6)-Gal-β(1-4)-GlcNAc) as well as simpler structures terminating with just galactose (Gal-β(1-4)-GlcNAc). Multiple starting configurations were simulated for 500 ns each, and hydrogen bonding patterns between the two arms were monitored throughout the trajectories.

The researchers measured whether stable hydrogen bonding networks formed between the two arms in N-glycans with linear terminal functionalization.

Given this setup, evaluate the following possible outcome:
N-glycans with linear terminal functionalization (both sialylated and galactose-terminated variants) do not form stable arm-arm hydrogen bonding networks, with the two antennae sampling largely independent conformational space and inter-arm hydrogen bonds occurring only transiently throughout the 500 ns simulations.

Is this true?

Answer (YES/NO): YES